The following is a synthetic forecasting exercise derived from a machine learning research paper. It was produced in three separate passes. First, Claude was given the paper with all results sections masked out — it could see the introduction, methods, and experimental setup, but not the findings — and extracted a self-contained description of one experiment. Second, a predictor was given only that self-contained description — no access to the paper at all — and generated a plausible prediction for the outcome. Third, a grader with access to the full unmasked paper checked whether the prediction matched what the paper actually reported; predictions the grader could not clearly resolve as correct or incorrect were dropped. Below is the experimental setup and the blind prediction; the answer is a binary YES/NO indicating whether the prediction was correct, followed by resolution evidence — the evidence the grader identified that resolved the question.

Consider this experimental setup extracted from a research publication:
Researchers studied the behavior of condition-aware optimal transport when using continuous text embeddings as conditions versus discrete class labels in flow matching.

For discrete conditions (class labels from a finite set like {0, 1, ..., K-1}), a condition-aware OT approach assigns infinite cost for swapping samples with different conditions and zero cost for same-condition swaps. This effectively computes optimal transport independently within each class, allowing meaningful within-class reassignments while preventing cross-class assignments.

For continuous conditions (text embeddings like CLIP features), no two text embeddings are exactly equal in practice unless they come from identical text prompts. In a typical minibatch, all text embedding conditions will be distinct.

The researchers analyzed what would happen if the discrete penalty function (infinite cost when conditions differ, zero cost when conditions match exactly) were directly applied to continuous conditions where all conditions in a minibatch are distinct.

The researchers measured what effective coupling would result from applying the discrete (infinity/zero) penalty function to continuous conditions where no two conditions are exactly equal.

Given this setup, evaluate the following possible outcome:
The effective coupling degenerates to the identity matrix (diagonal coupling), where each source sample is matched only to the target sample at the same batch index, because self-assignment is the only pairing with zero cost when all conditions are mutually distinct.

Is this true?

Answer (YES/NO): YES